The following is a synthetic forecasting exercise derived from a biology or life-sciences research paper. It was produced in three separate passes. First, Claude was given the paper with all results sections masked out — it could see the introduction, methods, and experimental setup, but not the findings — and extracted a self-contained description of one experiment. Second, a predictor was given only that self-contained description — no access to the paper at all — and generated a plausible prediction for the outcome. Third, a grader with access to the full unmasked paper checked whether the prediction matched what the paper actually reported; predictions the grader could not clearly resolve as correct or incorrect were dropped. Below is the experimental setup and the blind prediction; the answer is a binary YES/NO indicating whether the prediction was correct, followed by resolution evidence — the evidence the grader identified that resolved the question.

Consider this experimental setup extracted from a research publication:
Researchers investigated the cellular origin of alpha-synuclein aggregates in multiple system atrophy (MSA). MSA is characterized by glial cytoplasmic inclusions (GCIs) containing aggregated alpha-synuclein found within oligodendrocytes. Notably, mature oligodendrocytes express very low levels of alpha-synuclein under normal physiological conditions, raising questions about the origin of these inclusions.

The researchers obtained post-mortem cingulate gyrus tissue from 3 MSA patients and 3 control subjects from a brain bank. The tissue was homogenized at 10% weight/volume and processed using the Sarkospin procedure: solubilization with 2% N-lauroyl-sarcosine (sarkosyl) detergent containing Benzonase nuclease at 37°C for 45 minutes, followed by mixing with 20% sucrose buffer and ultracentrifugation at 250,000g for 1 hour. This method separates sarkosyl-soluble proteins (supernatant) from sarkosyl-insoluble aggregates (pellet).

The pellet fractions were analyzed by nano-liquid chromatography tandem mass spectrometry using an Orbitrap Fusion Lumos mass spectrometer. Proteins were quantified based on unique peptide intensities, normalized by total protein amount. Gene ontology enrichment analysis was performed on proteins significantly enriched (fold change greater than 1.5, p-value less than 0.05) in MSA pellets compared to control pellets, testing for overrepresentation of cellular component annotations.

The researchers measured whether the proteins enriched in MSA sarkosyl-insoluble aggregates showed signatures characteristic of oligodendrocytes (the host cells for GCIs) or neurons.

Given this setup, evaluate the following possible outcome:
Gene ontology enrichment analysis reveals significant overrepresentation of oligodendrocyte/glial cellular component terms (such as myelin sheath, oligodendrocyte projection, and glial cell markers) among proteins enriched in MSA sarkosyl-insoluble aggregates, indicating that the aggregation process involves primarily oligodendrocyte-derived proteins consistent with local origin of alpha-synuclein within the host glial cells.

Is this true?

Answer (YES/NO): NO